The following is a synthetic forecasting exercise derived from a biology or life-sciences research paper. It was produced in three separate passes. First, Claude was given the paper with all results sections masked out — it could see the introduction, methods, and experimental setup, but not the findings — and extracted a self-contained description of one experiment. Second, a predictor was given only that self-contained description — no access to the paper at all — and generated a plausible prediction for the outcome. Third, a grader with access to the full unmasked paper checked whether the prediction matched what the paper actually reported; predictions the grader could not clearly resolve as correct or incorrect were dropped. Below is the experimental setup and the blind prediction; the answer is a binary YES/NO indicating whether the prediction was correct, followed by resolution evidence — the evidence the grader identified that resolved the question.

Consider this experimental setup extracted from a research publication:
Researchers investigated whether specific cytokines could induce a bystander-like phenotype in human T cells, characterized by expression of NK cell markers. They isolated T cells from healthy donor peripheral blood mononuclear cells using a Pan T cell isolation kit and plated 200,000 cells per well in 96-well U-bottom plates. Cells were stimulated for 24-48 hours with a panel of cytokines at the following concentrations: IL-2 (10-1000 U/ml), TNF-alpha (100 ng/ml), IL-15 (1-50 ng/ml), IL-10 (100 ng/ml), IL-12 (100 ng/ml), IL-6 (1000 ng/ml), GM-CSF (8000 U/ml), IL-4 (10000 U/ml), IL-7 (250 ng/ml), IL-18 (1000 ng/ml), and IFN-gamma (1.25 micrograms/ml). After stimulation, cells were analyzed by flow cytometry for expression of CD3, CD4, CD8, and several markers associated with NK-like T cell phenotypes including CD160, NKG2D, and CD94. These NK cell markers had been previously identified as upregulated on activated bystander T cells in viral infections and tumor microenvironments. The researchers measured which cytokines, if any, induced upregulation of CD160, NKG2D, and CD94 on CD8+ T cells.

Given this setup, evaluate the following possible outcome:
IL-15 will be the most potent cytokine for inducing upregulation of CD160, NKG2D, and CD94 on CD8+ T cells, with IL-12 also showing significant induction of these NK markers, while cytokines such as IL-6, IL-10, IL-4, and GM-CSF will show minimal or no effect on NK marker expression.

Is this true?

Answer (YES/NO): NO